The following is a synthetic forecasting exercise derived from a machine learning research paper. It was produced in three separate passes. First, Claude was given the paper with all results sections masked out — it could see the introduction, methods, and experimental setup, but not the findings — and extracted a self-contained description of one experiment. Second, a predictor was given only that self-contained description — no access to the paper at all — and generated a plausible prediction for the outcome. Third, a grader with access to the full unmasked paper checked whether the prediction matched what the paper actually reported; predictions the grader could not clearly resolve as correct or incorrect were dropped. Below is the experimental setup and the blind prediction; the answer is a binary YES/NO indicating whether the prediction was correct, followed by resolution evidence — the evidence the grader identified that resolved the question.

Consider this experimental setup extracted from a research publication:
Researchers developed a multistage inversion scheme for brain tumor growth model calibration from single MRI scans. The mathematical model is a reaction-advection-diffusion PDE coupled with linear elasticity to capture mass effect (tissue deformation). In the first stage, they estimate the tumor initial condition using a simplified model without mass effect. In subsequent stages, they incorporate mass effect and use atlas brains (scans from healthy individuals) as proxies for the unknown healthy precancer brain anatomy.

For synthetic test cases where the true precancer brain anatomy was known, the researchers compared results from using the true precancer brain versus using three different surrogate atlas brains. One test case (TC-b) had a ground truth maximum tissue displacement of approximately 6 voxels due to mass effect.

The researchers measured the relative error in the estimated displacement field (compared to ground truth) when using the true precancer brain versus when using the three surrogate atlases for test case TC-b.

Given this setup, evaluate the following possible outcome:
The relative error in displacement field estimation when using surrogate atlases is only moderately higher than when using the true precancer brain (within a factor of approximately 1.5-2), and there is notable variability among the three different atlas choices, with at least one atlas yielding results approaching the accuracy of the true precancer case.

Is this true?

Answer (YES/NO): NO